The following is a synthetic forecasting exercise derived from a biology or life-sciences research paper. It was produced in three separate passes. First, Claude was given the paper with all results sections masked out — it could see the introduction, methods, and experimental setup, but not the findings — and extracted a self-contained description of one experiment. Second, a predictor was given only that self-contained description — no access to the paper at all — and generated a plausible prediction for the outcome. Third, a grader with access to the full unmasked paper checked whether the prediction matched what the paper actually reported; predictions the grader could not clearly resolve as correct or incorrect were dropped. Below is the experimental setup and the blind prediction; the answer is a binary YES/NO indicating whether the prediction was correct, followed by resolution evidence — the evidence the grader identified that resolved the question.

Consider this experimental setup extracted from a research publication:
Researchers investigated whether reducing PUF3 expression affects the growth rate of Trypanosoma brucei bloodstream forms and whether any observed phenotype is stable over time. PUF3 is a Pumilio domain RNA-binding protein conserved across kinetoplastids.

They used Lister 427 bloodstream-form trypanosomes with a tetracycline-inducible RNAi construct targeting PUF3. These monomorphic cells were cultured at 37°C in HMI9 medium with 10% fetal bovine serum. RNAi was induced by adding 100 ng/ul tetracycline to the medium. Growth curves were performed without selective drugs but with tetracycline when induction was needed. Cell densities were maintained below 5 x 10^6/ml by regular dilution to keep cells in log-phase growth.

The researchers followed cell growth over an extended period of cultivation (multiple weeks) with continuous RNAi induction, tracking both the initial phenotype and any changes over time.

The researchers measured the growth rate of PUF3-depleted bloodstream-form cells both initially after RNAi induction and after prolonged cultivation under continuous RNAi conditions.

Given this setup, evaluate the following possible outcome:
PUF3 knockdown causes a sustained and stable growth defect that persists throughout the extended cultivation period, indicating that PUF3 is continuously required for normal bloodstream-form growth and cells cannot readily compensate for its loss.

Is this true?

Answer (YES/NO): NO